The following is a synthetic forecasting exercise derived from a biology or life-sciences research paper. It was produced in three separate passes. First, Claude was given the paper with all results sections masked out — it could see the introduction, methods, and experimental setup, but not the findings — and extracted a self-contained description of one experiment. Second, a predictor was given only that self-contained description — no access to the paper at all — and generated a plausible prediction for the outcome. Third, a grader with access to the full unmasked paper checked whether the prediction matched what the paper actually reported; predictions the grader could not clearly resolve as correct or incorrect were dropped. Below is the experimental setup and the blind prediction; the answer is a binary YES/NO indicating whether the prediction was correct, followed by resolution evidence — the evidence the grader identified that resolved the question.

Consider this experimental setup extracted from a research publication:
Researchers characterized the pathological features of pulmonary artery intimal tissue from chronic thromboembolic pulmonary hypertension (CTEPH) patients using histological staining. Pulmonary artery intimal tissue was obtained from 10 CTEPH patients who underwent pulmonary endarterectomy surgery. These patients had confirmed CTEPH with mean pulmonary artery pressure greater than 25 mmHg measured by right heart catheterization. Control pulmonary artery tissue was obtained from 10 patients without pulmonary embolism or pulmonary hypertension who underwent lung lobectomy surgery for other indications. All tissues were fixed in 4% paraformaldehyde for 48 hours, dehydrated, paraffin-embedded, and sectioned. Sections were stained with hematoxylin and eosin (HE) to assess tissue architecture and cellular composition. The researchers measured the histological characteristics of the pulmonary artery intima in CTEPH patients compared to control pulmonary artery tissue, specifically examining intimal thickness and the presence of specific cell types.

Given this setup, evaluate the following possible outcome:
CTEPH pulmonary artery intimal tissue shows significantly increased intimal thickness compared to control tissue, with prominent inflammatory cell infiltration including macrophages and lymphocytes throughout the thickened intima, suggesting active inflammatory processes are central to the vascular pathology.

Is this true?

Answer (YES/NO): NO